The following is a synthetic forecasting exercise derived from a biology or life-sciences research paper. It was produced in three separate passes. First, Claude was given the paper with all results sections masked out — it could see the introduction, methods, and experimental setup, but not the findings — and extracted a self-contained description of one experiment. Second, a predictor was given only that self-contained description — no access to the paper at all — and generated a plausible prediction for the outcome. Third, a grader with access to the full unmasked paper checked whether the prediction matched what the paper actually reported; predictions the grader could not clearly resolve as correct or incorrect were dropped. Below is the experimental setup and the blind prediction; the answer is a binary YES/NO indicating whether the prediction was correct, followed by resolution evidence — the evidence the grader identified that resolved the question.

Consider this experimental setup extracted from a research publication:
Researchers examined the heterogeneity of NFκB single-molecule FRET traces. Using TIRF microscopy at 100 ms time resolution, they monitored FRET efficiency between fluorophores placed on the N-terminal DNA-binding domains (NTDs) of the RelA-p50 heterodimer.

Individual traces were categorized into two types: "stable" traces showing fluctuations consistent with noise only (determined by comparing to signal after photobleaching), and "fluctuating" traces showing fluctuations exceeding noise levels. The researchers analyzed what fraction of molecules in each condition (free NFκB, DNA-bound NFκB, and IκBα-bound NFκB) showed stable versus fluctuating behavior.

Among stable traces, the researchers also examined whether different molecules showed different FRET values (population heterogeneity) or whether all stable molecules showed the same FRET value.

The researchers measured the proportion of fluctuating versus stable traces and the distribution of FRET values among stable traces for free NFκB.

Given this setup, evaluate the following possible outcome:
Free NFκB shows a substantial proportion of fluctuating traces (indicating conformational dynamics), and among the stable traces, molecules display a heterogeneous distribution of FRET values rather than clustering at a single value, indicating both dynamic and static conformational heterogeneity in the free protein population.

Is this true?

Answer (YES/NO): YES